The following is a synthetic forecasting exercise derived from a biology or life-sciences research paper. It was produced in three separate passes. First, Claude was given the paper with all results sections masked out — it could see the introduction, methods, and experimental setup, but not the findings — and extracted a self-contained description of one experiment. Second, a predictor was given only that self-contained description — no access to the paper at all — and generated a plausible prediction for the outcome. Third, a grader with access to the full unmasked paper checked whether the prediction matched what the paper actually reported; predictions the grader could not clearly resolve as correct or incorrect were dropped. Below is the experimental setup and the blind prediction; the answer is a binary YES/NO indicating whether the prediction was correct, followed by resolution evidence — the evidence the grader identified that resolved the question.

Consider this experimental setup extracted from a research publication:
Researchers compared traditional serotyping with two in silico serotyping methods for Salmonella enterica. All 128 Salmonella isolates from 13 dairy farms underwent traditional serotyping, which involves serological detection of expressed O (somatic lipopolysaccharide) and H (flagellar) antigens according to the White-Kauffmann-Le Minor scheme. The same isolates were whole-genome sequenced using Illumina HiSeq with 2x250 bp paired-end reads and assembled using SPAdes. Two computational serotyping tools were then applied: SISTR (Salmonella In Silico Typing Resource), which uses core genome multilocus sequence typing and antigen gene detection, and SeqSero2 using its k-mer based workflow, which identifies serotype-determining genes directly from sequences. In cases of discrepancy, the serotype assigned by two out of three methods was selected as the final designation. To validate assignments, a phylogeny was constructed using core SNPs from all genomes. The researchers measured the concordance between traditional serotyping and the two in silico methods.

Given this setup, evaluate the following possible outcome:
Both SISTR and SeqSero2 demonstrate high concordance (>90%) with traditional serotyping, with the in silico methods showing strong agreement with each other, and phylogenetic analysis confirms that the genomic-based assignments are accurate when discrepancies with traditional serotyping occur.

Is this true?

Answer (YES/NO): YES